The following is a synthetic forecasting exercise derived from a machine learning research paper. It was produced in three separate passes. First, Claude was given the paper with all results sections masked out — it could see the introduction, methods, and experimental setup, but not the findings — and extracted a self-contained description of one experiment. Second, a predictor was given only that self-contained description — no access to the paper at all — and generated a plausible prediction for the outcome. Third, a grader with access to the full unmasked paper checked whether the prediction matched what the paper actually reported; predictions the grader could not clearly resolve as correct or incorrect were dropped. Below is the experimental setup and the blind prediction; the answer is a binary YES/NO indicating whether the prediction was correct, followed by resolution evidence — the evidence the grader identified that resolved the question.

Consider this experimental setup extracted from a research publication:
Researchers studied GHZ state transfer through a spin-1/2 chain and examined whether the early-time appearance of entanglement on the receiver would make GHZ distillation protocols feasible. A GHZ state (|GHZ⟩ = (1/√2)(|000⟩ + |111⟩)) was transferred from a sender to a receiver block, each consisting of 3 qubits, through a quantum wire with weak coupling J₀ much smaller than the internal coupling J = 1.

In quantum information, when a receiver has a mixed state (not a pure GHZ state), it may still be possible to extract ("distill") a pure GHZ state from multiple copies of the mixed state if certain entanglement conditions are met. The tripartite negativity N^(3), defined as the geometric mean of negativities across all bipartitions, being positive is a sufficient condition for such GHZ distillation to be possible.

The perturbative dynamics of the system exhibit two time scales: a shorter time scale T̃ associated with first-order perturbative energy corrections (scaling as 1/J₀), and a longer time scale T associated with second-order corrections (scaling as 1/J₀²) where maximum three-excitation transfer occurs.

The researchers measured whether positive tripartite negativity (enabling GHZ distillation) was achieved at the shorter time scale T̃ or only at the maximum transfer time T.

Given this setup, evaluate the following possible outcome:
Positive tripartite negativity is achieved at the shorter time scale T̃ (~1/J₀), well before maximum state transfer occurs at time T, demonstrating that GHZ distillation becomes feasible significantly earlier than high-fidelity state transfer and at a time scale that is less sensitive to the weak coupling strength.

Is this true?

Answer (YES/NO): YES